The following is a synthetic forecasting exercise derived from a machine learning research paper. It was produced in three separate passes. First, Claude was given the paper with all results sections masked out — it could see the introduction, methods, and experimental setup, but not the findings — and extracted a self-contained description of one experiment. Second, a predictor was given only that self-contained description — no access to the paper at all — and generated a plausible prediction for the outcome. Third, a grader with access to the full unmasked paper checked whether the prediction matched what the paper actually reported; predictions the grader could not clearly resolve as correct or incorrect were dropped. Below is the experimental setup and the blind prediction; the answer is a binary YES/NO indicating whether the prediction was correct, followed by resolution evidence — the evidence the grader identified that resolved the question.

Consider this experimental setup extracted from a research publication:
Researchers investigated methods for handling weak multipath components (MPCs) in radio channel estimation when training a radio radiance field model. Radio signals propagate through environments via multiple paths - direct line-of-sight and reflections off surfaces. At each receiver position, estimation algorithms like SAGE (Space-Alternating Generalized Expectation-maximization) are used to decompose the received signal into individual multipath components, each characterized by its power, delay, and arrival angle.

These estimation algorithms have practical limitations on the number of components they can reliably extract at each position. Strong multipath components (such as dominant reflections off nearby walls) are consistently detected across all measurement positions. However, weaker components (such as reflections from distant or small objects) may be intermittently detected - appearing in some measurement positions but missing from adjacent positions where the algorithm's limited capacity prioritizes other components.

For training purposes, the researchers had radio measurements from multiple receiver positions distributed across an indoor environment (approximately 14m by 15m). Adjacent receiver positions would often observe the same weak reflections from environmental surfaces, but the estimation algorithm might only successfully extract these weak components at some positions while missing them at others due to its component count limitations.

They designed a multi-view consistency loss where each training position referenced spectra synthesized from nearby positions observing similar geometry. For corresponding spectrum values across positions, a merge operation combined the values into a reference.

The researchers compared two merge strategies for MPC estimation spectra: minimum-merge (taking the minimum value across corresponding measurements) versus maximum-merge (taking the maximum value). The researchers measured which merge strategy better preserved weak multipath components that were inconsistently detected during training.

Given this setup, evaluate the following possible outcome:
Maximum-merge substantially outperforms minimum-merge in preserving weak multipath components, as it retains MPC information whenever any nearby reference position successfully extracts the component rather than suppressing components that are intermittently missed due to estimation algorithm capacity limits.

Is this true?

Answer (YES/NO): YES